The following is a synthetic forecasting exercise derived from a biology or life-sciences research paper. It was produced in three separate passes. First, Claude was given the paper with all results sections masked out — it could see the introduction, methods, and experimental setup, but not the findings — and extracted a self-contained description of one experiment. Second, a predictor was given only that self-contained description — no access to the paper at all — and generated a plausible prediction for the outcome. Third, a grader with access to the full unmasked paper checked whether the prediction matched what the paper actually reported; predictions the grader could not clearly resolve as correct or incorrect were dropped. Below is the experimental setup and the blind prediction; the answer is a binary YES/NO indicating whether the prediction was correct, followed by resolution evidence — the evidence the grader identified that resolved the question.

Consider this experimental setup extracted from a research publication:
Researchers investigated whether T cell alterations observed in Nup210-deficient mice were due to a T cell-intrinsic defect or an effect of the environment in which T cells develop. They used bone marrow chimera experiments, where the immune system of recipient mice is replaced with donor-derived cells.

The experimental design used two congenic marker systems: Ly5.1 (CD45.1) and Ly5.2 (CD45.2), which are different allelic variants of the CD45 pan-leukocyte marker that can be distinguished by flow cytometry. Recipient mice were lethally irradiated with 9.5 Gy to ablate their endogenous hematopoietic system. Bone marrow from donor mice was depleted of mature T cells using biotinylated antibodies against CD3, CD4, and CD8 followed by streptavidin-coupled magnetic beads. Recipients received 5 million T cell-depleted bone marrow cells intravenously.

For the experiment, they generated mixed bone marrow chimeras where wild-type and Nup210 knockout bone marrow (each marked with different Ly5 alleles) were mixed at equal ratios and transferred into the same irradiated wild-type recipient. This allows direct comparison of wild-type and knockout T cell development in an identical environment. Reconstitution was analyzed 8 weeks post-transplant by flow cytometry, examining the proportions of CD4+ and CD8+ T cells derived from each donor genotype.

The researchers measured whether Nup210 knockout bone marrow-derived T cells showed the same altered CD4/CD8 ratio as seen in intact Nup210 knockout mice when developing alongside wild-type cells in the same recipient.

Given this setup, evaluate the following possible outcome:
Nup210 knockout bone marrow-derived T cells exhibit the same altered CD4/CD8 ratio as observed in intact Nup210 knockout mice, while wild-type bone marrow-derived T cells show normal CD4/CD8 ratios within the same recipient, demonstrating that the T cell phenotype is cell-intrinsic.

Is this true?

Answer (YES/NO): YES